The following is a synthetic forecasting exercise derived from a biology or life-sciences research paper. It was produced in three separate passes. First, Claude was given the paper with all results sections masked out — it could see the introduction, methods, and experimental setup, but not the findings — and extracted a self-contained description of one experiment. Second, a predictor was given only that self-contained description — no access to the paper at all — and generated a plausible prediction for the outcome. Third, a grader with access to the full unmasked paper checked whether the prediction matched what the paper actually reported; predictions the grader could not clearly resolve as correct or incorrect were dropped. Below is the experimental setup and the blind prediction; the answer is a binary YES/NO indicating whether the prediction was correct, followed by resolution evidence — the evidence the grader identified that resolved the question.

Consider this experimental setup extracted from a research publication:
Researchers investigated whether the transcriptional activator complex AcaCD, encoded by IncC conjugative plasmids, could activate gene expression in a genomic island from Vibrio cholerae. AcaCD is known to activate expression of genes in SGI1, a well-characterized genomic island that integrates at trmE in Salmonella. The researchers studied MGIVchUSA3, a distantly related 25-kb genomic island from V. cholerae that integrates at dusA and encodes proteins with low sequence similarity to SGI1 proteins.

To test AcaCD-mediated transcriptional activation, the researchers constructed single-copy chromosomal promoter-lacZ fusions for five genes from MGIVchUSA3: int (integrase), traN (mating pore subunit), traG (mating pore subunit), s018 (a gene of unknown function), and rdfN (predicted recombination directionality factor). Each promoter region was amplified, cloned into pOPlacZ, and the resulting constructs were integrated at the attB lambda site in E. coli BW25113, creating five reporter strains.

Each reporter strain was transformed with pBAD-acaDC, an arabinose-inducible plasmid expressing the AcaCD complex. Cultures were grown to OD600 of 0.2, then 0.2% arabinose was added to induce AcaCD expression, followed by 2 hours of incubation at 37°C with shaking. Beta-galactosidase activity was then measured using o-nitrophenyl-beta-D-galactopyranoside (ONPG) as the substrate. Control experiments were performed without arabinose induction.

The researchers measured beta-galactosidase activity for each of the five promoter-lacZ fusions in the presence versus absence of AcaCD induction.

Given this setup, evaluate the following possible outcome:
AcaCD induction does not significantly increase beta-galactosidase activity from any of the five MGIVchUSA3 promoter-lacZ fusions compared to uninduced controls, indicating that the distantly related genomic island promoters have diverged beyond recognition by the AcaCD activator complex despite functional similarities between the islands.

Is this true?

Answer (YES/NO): NO